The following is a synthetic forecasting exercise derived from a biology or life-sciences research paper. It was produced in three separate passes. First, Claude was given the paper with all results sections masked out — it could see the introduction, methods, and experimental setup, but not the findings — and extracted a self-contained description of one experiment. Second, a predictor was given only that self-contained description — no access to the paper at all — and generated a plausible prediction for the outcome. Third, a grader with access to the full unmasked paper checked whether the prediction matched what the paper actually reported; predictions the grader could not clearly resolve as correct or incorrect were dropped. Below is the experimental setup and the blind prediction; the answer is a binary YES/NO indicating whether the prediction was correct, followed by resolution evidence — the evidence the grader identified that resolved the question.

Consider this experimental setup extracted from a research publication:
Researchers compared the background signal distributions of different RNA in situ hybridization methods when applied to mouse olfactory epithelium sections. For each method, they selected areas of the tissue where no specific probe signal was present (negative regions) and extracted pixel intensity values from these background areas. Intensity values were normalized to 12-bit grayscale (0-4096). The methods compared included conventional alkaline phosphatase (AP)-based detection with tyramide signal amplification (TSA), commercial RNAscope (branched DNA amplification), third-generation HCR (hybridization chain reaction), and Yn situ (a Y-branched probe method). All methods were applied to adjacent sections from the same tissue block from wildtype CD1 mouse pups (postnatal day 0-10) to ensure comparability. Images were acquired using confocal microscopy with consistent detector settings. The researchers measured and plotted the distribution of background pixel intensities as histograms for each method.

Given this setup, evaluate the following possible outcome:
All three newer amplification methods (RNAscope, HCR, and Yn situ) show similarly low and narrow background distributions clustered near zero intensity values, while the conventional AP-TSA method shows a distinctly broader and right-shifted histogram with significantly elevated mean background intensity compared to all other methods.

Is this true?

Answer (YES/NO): NO